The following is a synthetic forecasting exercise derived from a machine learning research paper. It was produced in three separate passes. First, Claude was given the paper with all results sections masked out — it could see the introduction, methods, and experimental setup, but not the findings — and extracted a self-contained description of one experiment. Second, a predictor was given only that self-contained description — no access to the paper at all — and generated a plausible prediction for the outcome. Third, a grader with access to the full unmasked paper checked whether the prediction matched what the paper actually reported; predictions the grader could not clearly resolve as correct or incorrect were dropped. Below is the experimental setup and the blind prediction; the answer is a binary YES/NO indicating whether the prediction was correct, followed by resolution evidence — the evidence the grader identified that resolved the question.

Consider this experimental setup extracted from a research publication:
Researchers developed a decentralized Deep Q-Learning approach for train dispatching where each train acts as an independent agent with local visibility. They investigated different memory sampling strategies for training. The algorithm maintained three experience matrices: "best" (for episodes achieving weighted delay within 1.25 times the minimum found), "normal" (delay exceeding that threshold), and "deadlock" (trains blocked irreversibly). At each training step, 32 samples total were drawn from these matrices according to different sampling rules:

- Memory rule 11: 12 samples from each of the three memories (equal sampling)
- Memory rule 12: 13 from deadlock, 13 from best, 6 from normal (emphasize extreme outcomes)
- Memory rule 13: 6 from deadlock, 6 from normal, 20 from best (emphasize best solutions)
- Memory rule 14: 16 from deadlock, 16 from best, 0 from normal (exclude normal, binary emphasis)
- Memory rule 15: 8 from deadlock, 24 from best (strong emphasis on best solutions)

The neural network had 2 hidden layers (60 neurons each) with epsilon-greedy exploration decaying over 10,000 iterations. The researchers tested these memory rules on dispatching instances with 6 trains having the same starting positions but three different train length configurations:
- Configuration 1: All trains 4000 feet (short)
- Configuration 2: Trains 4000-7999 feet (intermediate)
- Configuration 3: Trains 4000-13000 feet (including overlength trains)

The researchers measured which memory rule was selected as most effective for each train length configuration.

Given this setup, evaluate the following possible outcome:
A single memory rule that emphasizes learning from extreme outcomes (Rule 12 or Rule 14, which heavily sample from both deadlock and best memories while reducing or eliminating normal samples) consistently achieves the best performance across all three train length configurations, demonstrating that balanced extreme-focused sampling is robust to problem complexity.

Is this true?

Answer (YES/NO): NO